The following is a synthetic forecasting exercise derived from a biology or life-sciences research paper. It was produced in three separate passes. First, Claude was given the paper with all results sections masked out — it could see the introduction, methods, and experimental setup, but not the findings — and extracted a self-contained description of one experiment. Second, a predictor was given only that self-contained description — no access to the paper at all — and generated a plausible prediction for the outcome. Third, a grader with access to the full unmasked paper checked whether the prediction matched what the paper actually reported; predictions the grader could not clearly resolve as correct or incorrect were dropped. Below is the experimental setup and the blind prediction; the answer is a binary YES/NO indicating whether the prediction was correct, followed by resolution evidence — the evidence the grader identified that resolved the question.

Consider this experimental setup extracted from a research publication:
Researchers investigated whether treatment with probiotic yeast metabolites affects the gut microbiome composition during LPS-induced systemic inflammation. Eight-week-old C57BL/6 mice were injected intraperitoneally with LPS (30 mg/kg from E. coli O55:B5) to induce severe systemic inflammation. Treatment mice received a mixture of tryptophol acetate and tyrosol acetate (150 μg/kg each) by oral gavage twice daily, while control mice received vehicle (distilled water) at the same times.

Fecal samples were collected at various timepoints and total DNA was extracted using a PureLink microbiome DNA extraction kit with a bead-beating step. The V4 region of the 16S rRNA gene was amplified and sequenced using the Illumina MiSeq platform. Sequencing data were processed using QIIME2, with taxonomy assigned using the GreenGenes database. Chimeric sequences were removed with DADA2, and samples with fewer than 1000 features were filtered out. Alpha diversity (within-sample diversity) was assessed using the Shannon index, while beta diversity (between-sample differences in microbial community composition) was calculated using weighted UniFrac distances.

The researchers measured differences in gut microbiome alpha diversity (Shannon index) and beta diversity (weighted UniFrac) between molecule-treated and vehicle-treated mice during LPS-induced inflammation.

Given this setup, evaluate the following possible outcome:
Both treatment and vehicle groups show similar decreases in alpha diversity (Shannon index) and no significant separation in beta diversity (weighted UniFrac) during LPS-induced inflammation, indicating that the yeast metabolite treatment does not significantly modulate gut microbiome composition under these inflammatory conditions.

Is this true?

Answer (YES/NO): NO